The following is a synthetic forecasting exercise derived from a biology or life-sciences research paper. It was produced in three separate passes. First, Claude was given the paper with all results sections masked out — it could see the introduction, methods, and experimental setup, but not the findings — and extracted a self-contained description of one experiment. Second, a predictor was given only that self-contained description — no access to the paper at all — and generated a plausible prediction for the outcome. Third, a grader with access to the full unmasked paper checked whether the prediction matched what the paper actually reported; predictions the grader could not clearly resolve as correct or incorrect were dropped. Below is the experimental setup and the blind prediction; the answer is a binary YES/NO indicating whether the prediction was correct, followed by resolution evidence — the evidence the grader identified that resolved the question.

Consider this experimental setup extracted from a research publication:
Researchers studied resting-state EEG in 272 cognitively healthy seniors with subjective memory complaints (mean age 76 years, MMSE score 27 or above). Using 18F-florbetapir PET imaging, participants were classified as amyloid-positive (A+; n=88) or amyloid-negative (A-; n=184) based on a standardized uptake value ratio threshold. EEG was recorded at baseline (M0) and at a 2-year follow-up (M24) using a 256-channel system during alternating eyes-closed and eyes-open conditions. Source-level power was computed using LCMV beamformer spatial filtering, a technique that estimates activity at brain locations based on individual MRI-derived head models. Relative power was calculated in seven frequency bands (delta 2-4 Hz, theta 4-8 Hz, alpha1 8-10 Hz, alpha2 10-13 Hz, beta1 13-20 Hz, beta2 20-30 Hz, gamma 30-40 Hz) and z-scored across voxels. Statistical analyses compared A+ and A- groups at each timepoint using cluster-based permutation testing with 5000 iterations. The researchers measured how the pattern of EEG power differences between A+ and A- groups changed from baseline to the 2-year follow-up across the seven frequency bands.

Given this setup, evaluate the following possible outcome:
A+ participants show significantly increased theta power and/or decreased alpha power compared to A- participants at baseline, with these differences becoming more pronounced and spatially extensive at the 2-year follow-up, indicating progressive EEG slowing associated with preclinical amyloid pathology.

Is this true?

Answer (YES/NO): NO